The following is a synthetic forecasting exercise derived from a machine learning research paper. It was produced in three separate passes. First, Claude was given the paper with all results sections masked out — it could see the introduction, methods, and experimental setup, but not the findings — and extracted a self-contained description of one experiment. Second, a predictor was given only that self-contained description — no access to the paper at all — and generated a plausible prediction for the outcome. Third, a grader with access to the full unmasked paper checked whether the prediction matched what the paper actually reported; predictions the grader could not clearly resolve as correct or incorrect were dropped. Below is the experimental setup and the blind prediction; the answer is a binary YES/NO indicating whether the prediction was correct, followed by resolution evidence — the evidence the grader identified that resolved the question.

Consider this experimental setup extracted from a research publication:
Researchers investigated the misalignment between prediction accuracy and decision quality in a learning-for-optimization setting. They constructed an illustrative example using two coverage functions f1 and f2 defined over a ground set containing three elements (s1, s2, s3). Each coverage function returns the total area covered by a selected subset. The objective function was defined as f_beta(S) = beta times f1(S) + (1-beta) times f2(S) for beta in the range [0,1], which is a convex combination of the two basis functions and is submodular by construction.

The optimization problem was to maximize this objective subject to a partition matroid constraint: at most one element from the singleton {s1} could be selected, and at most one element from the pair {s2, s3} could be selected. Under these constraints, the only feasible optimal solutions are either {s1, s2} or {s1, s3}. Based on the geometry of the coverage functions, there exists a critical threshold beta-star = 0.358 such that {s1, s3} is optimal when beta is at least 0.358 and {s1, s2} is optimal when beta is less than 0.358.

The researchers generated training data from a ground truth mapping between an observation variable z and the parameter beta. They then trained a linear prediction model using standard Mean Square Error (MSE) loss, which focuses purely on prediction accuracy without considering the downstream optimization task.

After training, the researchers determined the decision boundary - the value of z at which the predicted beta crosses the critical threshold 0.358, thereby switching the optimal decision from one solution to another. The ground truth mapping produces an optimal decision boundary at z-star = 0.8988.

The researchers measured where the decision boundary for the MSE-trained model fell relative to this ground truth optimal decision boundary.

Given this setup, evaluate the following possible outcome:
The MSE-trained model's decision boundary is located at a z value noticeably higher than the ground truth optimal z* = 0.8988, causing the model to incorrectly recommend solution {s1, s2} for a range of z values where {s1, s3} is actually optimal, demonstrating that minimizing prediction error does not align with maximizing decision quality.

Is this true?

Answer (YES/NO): YES